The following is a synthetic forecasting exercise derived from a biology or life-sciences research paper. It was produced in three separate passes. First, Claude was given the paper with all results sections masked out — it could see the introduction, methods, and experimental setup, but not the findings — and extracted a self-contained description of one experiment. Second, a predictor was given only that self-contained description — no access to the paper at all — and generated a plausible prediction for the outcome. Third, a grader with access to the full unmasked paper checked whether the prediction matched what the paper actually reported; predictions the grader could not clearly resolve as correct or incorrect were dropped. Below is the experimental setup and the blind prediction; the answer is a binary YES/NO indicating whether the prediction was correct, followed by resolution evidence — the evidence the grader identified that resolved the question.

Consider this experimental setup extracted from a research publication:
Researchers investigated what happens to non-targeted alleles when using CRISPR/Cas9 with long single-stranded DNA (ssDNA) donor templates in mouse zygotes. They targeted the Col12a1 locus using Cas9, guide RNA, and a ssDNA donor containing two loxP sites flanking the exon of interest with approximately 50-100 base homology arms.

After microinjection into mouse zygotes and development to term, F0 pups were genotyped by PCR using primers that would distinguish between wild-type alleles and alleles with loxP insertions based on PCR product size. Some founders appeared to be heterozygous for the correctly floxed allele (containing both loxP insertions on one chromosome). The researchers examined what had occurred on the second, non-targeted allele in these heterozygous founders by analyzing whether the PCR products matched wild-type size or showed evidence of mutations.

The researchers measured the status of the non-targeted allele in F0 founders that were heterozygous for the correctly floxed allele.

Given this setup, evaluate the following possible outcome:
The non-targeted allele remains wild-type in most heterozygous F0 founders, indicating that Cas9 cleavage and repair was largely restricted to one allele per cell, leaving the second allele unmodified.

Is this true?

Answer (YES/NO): NO